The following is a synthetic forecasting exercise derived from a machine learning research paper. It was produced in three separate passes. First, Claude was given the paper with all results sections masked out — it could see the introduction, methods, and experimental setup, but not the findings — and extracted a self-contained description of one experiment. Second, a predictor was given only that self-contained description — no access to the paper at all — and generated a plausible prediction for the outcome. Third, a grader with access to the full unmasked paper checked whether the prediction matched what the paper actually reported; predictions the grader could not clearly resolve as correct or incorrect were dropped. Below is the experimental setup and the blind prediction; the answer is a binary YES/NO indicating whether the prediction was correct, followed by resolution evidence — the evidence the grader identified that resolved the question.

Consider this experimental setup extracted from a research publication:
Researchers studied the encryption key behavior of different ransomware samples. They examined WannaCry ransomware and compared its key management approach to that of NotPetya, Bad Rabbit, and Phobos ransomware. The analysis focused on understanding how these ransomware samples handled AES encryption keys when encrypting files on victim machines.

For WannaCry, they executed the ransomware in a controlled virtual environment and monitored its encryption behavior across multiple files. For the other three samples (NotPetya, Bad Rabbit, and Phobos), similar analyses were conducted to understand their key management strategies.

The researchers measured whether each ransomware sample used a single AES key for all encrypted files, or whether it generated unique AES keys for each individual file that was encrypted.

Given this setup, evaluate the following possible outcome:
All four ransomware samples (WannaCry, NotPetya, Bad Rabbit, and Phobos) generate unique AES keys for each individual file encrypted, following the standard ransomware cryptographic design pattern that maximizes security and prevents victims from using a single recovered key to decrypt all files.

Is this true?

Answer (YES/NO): NO